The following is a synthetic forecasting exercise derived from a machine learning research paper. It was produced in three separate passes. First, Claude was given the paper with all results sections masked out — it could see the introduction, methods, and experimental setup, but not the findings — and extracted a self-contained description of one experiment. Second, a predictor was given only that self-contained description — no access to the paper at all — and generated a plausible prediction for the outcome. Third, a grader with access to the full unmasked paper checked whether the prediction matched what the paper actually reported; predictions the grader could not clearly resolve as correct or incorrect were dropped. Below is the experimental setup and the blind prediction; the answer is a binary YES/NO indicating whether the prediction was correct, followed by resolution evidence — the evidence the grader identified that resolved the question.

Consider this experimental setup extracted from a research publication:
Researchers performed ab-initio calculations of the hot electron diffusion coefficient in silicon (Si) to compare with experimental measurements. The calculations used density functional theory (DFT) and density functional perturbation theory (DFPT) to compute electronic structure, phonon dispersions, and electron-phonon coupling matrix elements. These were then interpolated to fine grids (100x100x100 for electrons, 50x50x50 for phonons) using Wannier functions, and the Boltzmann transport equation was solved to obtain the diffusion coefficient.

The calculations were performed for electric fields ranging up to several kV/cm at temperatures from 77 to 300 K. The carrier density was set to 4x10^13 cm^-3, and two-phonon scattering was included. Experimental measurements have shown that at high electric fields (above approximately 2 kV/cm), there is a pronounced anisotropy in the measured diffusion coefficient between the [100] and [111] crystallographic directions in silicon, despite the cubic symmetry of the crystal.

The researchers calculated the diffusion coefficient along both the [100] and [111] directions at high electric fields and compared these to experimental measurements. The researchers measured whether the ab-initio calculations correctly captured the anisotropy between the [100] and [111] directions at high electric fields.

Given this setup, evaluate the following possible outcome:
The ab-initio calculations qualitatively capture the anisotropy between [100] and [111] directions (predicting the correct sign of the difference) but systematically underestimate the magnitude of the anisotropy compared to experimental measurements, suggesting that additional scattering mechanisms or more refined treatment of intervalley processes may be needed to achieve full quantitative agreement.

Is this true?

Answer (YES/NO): NO